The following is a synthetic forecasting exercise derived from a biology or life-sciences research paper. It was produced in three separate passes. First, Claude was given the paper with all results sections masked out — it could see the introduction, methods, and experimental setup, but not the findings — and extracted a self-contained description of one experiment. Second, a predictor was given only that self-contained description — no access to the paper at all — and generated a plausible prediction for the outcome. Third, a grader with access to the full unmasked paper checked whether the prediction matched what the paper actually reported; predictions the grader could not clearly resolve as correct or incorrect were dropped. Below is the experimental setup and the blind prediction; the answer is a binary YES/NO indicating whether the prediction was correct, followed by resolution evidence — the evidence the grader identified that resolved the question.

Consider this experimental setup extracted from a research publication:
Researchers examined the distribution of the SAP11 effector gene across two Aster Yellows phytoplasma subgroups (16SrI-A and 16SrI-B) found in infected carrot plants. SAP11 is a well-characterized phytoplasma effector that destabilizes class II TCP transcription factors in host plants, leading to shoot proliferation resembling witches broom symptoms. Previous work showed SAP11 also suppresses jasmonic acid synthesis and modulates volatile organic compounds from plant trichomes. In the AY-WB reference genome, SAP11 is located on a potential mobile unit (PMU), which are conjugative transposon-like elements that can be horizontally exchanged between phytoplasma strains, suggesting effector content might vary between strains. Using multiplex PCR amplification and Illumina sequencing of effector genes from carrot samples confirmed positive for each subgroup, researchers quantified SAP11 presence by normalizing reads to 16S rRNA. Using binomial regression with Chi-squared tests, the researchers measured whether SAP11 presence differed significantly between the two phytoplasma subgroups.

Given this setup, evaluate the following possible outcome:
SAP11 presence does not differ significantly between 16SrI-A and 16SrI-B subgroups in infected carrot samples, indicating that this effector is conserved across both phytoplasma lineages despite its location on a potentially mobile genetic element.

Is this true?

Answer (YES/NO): NO